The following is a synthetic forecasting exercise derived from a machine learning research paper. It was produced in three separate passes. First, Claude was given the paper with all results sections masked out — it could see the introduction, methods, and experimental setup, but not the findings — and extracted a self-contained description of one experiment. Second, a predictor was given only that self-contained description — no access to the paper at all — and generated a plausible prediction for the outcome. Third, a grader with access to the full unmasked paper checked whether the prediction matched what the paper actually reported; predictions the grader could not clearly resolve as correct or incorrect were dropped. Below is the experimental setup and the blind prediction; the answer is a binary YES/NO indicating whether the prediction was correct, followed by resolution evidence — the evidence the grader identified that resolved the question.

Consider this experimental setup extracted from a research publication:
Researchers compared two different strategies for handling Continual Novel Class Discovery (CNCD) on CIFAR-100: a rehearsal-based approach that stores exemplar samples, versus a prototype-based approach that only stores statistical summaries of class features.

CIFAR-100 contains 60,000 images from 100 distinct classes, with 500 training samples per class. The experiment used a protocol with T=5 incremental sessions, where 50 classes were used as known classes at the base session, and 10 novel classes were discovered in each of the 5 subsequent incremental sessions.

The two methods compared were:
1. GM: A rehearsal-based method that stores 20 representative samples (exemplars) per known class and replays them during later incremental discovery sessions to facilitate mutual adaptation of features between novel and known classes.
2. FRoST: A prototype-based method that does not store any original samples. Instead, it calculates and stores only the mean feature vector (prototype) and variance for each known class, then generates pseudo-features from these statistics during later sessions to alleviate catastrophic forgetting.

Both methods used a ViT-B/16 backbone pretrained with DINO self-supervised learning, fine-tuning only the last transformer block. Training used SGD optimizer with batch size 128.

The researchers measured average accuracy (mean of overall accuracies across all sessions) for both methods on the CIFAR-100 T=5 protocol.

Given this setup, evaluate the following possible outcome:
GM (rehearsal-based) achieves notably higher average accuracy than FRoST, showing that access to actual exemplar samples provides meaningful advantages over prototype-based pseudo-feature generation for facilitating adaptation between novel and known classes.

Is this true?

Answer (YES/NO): NO